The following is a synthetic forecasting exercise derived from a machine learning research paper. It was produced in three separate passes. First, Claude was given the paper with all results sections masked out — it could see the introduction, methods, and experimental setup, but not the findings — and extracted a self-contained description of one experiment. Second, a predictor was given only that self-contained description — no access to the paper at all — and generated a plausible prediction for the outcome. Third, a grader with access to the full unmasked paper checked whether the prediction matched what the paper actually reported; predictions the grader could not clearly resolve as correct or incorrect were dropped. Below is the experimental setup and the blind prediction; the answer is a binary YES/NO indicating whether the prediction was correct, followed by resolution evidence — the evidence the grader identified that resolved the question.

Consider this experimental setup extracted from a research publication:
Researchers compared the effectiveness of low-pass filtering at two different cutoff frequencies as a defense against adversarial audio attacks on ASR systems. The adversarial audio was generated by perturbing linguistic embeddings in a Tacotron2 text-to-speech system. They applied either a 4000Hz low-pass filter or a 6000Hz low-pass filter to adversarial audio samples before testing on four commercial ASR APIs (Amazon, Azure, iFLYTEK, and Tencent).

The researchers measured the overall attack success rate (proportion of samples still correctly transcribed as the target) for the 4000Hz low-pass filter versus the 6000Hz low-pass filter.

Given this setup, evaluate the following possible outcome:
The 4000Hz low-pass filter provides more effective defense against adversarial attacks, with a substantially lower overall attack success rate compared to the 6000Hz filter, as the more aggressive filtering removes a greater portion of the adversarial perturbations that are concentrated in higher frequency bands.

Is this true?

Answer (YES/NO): YES